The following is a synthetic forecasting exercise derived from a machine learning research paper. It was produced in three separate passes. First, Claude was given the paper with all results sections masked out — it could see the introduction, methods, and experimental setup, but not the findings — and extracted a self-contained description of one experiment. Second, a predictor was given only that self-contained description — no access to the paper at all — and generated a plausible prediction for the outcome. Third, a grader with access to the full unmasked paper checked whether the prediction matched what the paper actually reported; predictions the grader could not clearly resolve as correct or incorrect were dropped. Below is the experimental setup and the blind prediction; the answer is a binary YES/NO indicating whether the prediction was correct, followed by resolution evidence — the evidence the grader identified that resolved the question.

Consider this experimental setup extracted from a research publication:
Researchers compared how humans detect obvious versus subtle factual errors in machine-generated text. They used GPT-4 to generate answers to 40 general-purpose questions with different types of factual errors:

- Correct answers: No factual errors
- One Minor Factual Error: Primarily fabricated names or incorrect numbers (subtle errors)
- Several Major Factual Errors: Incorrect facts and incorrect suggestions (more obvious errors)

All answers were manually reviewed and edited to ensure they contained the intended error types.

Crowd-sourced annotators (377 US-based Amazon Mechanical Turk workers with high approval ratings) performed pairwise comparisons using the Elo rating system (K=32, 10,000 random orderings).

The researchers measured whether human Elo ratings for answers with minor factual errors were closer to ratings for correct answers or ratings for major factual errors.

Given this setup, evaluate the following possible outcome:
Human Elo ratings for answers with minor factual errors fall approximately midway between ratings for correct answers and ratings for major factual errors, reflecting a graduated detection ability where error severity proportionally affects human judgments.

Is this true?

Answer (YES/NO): NO